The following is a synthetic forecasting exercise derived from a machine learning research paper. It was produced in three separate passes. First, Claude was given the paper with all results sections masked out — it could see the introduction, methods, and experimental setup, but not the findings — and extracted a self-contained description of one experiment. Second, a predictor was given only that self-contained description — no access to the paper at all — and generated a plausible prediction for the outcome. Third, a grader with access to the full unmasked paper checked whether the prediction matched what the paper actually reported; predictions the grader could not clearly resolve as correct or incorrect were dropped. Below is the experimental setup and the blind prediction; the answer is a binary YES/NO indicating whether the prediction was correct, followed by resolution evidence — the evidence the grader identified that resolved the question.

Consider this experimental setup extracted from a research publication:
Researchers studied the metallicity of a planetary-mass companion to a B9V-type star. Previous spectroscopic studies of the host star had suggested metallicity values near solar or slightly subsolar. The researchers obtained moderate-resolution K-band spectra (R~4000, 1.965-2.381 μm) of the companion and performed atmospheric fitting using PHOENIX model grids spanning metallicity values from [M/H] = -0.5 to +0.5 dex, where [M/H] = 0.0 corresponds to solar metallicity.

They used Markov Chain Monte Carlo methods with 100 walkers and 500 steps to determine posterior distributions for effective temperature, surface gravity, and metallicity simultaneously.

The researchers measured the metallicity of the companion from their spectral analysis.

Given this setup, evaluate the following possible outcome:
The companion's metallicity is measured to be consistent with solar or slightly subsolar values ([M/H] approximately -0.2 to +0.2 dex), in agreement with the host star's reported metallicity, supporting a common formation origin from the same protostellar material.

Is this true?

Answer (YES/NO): YES